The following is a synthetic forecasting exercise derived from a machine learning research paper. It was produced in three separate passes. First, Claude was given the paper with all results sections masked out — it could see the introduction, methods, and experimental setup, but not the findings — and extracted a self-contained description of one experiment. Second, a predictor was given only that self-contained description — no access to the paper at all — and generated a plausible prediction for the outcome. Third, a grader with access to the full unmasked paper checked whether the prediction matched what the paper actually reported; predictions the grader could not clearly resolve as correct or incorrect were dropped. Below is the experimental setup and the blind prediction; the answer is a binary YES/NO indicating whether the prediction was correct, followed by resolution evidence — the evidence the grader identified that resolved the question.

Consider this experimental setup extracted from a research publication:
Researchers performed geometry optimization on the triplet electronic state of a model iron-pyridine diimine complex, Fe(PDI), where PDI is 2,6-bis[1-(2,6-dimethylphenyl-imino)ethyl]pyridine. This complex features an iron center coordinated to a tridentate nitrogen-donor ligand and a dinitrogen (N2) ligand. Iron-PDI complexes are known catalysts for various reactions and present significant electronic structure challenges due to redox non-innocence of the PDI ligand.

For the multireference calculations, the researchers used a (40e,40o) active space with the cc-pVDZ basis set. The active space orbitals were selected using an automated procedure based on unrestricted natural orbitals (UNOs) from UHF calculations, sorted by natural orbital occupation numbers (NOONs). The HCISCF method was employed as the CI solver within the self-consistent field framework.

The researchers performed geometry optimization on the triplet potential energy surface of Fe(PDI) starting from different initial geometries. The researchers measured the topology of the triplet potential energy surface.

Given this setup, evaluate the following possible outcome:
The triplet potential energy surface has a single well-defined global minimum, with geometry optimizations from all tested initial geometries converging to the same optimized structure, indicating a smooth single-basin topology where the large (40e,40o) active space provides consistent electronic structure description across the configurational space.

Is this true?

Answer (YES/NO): NO